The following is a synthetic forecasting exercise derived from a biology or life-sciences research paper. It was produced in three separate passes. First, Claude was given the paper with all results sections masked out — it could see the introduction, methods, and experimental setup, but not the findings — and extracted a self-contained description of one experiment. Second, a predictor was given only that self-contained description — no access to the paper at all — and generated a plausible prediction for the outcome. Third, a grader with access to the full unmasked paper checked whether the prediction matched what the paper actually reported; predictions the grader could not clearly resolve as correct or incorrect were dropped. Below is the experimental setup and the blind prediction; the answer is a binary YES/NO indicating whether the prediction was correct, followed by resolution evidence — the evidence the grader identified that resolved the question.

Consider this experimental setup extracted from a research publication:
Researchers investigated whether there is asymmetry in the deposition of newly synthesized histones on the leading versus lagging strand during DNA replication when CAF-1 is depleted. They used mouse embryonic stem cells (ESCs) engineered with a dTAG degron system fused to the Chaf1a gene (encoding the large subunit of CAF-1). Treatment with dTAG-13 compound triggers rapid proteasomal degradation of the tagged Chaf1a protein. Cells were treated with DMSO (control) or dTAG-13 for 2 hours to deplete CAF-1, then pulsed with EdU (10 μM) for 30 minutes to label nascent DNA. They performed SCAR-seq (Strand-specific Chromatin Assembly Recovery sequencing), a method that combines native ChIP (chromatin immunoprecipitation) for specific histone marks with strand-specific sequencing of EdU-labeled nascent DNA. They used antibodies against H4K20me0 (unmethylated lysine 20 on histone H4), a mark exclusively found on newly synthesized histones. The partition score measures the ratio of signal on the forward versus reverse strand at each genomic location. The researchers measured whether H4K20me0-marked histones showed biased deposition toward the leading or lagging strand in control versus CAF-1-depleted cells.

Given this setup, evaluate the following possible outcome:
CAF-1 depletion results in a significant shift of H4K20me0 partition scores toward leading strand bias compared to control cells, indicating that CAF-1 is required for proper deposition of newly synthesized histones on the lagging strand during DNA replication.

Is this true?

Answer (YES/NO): NO